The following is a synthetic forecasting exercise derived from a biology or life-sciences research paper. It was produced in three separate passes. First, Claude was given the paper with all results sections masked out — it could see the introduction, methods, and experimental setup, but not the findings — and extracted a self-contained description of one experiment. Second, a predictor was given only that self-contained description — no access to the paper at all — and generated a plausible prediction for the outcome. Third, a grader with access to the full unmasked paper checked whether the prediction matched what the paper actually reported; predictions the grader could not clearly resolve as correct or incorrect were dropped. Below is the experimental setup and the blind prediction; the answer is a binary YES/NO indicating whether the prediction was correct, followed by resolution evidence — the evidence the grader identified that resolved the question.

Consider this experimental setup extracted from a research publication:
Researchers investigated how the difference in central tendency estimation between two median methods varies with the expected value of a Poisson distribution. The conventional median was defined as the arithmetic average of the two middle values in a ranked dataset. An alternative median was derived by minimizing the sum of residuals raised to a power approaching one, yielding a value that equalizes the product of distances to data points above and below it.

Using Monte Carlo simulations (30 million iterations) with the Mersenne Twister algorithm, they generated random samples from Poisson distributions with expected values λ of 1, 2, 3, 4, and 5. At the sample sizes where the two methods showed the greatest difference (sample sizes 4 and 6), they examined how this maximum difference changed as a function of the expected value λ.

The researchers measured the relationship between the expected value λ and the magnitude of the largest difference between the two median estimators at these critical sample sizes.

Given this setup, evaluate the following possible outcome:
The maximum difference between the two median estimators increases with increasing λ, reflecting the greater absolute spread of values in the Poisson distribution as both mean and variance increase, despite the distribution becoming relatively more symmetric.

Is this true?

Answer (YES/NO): NO